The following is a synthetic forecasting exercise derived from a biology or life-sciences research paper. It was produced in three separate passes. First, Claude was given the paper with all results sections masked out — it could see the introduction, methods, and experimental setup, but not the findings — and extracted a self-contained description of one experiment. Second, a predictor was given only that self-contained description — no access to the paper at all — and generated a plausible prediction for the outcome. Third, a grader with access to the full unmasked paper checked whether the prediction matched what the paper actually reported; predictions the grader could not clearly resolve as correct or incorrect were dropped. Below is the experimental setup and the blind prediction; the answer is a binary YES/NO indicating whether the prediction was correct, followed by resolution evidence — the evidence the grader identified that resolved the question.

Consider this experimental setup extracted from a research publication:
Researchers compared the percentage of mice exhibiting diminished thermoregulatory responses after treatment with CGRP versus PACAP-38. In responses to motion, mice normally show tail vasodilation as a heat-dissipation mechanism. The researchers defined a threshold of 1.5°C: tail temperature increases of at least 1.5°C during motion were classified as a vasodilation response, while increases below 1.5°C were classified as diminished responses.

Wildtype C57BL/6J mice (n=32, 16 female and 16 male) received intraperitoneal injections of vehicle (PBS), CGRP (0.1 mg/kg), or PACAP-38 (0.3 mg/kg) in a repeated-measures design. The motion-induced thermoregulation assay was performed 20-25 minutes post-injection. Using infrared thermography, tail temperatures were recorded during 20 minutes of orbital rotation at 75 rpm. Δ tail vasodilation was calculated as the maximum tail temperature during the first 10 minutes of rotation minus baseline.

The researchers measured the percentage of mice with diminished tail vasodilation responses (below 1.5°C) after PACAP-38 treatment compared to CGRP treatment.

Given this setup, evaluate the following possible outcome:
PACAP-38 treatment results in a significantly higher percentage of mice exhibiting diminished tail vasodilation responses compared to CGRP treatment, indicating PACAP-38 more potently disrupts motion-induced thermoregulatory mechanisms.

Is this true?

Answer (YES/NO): NO